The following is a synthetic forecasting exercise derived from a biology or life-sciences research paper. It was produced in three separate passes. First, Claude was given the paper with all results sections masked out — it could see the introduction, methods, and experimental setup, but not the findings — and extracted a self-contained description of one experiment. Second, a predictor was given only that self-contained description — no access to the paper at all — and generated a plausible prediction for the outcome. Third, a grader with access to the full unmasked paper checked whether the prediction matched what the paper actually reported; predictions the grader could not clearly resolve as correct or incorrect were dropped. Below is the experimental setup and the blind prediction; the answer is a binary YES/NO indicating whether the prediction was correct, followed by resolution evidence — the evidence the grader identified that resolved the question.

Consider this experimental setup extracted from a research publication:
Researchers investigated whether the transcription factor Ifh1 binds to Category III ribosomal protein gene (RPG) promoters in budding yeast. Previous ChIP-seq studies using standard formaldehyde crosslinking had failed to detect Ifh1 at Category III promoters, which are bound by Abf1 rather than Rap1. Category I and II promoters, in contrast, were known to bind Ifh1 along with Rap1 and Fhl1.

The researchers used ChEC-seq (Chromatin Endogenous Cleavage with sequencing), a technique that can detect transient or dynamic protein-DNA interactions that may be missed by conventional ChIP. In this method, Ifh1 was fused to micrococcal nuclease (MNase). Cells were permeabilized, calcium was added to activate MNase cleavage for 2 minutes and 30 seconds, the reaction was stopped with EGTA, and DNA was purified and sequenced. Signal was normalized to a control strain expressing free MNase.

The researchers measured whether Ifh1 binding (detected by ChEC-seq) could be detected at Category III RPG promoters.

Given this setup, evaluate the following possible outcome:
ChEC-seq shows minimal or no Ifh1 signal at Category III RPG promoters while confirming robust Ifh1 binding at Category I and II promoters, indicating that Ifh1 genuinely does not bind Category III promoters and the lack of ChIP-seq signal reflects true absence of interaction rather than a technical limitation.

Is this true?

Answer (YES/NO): NO